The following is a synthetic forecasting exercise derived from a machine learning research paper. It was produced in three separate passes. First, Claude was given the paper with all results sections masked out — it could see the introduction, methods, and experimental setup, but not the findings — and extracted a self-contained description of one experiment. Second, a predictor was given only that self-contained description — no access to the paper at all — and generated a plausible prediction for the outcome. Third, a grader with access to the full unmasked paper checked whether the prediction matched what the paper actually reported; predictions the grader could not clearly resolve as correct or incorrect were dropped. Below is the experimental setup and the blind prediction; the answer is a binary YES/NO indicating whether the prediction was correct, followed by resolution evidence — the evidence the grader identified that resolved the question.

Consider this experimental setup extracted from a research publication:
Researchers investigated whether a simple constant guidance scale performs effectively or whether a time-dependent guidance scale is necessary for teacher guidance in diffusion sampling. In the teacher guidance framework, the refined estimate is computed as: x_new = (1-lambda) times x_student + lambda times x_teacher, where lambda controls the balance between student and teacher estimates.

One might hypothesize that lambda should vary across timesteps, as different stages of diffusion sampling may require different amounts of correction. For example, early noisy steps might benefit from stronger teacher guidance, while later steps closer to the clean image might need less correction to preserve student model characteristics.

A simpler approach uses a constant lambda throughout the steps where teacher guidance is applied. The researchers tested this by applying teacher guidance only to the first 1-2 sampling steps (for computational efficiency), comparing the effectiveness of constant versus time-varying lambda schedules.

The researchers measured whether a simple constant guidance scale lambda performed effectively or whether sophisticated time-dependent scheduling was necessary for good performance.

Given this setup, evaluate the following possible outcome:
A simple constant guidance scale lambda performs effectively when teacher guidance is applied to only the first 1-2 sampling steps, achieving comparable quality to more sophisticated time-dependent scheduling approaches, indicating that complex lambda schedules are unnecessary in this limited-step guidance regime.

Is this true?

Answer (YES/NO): YES